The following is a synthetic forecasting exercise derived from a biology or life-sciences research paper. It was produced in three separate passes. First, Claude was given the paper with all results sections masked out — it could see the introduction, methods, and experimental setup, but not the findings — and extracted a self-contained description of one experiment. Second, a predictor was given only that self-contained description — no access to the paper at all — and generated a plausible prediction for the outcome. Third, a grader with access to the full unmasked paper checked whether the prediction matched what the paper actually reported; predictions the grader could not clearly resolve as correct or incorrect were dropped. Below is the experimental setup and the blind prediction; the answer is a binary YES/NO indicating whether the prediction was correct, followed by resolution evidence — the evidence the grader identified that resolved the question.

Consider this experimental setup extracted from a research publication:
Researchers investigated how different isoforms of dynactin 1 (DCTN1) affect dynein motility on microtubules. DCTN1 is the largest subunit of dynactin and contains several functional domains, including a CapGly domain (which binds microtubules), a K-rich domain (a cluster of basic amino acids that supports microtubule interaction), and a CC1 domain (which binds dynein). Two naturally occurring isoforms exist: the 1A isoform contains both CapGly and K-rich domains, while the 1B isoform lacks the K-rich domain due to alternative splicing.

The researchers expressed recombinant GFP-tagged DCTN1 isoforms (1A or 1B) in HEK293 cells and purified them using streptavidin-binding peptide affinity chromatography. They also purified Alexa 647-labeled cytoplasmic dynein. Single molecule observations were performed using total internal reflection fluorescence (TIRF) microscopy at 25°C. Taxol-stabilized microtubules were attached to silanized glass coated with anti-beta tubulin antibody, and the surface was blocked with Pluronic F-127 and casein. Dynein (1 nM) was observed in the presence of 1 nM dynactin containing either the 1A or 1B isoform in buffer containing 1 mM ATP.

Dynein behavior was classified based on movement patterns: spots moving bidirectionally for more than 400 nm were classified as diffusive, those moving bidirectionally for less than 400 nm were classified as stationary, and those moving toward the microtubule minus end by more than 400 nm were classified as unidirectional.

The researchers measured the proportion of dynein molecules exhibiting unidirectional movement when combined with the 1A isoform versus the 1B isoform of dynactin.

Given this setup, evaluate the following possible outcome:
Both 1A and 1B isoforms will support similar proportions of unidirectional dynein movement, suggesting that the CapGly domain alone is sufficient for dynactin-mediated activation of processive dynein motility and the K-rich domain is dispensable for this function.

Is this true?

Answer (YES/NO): NO